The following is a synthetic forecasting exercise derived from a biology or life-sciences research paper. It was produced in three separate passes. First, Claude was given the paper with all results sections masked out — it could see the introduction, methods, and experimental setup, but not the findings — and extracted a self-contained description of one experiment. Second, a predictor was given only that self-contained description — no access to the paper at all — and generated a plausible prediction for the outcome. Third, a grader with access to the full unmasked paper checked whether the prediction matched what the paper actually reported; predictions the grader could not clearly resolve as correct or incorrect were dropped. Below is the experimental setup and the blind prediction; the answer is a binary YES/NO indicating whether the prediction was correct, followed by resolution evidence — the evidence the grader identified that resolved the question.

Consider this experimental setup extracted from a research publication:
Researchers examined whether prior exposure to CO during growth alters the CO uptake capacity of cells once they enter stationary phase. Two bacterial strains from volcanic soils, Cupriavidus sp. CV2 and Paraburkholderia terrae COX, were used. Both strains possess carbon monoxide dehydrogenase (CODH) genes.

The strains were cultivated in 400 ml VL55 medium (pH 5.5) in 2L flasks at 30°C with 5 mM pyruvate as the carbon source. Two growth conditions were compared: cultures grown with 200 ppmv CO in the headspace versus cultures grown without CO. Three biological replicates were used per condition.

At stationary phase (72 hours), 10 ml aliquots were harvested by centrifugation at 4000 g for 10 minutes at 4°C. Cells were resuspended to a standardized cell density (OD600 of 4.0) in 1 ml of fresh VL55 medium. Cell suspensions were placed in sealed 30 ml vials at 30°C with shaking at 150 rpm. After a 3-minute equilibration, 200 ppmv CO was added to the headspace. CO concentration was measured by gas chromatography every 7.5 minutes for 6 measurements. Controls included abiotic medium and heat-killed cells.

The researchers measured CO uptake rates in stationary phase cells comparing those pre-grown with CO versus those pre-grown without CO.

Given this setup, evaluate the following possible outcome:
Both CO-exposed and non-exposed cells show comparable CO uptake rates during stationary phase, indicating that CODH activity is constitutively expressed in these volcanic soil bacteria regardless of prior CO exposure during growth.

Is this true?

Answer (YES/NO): NO